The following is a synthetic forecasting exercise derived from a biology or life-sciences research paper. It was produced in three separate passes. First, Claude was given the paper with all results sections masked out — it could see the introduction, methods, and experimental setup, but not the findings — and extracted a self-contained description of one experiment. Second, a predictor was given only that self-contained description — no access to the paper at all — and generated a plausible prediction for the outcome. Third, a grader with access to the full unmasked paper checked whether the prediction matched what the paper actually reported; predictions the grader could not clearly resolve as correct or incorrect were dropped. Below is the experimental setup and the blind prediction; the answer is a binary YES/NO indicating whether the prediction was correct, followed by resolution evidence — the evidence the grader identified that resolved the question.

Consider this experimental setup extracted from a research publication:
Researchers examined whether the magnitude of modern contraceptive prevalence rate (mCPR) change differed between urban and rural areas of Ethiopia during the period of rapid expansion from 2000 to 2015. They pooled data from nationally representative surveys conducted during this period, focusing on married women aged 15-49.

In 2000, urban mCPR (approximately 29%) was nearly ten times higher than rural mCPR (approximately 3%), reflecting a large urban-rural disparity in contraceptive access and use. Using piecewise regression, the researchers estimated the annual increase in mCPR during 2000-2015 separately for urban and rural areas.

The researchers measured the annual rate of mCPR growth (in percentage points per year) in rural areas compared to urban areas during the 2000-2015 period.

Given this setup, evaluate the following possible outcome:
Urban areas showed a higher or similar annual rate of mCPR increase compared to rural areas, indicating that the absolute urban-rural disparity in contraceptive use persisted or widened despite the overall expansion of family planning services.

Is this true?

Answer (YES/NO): NO